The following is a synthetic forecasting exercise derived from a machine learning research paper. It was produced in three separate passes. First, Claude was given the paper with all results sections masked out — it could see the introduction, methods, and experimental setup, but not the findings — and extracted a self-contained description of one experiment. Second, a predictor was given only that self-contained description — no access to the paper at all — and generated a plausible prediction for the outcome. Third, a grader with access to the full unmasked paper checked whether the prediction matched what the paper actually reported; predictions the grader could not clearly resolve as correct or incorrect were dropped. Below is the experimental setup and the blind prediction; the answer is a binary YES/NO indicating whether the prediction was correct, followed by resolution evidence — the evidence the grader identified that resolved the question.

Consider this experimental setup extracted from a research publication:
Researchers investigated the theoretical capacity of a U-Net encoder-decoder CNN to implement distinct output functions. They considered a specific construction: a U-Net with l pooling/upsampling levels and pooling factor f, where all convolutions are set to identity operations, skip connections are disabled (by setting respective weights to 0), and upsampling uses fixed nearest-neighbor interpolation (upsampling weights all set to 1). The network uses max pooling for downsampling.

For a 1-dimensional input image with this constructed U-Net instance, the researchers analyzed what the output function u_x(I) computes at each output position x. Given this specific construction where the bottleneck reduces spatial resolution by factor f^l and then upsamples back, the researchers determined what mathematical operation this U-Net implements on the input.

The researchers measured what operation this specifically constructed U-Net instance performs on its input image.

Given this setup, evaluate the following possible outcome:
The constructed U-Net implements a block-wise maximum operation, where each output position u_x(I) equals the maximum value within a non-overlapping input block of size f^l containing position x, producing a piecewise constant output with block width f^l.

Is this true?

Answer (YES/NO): YES